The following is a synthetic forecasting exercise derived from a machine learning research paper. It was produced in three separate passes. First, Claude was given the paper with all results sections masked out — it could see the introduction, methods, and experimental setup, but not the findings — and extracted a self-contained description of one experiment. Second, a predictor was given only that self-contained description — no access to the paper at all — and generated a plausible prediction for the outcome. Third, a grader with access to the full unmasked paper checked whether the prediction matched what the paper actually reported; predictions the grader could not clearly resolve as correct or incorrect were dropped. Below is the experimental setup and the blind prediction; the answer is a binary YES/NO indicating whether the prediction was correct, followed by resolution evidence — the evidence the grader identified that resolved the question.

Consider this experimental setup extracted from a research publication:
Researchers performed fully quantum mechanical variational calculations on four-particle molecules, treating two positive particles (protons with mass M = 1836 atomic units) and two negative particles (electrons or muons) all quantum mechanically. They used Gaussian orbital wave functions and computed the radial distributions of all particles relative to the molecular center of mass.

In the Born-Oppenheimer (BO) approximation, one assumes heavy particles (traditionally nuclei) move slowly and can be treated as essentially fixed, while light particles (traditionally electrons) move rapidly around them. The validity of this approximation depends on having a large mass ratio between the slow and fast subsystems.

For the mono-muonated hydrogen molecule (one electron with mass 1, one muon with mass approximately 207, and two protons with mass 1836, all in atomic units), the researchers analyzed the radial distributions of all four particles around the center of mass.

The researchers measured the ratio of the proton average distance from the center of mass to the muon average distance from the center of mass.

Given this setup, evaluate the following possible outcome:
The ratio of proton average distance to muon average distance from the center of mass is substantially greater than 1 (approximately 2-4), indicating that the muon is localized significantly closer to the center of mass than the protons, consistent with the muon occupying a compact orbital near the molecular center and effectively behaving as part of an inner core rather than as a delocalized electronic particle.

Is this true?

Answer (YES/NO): NO